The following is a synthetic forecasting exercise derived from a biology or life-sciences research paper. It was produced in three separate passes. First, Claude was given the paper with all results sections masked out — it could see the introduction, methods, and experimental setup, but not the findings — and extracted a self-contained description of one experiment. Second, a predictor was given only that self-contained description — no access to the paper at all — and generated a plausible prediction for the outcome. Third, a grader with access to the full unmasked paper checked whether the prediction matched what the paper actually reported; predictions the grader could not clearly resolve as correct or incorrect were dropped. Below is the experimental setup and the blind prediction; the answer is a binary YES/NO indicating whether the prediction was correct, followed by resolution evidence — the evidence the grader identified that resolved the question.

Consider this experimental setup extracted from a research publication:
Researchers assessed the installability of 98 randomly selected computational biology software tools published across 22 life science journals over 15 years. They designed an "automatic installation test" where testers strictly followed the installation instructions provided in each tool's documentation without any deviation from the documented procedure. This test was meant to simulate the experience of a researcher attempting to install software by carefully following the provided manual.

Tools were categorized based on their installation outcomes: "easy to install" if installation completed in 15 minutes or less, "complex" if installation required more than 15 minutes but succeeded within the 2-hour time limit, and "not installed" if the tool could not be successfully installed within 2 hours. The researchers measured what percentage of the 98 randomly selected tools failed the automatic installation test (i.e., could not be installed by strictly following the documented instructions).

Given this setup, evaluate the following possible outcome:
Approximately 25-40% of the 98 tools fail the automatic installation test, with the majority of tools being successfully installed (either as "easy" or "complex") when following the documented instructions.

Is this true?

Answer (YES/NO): NO